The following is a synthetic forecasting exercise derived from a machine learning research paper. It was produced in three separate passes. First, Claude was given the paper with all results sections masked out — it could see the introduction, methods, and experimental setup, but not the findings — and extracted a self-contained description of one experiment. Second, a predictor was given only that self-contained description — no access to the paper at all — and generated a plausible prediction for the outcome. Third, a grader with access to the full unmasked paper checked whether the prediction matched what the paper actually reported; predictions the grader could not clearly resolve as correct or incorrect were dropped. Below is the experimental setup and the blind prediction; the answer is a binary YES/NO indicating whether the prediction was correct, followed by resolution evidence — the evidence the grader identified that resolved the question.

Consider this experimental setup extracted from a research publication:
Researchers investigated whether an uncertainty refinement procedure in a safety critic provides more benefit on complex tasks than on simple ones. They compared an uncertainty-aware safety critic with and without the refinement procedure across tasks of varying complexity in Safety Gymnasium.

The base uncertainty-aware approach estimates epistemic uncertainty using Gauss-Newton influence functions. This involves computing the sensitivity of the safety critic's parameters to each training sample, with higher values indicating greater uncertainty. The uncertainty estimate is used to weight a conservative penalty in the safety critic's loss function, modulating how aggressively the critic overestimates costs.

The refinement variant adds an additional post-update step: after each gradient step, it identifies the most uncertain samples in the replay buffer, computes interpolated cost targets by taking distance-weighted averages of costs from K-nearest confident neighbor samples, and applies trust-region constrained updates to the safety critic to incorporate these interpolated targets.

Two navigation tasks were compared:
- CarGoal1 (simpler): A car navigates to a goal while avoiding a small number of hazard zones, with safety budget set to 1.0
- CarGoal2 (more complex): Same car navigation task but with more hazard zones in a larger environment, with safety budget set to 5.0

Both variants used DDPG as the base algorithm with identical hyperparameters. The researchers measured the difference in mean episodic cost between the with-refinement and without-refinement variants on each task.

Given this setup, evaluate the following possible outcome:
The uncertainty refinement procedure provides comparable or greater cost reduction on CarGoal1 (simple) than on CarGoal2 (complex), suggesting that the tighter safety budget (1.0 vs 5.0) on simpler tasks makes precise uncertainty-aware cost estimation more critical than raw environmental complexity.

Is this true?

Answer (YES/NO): NO